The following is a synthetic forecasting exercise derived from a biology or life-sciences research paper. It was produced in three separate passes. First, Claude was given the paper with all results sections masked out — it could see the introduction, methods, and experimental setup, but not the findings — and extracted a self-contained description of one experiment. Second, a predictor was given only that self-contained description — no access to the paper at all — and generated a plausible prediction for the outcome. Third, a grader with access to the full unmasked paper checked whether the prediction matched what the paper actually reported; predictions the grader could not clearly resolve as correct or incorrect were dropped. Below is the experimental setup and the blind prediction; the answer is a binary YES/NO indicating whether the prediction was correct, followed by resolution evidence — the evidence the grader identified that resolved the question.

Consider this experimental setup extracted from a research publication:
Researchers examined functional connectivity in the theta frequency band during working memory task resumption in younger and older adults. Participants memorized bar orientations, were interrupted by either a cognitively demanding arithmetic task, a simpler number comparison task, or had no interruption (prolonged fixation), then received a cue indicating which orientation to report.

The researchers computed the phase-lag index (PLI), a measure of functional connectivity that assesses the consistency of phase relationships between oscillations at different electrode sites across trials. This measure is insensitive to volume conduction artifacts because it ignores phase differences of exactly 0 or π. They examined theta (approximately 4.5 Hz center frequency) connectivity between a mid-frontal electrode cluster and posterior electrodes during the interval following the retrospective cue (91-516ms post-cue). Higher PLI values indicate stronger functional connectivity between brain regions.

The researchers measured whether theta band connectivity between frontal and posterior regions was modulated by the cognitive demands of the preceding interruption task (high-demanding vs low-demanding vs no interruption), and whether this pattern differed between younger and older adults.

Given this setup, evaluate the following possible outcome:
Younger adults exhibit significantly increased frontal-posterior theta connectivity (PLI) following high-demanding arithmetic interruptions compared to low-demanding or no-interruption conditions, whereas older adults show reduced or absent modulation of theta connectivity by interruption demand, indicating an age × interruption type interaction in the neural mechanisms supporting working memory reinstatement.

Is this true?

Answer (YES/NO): NO